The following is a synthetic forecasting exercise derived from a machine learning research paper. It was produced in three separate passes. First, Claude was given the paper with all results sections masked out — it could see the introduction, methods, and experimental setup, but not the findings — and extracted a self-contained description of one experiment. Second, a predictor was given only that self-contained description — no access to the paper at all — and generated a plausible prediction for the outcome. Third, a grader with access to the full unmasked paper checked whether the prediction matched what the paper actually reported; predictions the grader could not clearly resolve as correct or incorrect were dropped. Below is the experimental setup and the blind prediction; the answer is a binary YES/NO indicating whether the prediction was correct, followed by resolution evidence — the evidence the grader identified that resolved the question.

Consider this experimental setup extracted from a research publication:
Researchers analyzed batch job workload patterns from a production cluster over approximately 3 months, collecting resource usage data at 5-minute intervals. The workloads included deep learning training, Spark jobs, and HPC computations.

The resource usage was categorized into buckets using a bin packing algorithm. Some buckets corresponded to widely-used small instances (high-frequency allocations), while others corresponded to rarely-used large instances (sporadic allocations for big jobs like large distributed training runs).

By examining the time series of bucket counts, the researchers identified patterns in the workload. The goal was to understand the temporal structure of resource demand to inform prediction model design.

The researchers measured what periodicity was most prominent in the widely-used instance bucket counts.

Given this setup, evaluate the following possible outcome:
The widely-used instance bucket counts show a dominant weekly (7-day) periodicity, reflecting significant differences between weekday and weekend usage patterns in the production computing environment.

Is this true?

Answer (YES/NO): YES